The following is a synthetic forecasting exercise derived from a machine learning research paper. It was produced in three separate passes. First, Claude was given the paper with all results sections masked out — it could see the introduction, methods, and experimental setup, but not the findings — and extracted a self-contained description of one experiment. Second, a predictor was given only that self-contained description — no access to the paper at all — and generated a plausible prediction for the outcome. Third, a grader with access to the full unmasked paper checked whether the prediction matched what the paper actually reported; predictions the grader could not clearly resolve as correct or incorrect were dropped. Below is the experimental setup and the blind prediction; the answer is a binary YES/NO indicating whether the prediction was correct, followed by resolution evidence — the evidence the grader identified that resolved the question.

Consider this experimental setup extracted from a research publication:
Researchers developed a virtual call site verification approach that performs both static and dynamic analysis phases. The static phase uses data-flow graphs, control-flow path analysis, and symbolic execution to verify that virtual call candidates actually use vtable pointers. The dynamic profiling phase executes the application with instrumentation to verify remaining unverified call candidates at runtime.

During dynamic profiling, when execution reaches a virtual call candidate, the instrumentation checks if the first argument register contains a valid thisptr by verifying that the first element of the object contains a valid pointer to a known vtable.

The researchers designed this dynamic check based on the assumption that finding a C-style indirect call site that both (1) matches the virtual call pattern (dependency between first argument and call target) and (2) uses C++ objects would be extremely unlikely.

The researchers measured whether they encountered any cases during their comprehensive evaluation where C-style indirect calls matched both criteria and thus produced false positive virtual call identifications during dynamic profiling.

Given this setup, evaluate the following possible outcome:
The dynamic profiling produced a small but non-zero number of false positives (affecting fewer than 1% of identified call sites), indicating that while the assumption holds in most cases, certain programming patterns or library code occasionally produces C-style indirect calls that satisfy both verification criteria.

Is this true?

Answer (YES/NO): NO